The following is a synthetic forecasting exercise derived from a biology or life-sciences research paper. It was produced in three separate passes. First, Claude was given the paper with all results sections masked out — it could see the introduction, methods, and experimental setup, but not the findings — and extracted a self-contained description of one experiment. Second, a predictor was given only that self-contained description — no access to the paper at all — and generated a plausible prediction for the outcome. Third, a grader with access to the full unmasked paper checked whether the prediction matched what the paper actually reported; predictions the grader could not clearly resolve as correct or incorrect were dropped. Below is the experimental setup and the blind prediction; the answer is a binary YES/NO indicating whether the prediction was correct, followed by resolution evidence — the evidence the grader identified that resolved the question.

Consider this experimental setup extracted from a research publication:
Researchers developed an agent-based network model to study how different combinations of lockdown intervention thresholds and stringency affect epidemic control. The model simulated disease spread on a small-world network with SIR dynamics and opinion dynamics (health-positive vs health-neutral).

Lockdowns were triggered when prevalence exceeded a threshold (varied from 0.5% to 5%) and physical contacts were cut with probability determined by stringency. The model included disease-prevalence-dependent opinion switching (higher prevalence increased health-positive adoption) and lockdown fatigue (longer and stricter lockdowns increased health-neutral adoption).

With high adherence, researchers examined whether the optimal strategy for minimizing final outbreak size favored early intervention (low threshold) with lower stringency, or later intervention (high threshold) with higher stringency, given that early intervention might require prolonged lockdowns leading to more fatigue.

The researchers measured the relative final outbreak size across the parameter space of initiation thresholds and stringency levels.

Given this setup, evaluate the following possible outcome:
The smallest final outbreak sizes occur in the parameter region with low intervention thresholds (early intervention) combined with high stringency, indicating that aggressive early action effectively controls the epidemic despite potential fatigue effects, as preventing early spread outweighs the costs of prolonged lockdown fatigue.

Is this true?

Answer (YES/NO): YES